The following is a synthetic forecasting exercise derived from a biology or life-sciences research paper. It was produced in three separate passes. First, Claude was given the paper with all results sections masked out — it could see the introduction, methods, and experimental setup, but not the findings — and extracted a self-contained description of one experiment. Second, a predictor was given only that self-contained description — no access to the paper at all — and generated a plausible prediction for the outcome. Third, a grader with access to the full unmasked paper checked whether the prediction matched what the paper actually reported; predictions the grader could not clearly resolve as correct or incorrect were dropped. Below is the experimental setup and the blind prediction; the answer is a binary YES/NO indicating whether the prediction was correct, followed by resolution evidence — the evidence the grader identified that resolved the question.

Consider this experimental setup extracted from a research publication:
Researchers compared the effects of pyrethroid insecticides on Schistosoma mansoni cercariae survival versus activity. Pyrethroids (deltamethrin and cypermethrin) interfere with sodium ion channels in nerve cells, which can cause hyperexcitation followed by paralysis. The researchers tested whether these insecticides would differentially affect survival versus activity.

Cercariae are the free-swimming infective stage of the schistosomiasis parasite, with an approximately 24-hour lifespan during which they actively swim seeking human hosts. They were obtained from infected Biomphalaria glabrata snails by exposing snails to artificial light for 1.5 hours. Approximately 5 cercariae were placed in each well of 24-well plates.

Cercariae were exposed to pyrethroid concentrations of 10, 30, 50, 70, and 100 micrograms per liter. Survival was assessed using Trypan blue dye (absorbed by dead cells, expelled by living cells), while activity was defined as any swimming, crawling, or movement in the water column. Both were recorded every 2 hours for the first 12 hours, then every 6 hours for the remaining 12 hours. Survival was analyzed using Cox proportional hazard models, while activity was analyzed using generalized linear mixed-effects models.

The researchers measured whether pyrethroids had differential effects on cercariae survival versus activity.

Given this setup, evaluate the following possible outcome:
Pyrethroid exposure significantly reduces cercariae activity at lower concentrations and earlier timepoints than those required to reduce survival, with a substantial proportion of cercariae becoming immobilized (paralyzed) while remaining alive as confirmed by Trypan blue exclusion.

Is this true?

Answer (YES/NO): NO